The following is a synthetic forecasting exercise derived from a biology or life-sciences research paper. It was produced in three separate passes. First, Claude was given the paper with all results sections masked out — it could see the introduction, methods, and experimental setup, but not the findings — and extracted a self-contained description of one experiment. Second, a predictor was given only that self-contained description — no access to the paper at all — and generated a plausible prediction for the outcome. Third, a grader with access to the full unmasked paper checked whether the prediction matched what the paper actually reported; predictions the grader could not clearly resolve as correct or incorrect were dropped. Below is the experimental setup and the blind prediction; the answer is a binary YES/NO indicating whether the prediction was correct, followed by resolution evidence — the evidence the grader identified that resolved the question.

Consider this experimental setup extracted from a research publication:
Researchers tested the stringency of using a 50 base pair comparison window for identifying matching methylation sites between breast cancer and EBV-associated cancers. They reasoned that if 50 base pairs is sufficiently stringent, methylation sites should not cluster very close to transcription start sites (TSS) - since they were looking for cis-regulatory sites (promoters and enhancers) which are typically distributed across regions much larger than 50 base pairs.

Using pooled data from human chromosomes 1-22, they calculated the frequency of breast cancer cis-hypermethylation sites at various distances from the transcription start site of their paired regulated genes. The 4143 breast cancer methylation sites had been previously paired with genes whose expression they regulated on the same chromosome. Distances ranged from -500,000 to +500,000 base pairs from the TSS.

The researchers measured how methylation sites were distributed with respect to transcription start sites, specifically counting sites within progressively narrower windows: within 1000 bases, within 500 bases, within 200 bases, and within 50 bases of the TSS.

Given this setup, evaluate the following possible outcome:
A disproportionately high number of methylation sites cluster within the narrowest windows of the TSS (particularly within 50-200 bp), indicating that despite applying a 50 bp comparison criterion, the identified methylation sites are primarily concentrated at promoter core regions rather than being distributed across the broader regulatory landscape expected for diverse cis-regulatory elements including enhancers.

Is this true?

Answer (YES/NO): NO